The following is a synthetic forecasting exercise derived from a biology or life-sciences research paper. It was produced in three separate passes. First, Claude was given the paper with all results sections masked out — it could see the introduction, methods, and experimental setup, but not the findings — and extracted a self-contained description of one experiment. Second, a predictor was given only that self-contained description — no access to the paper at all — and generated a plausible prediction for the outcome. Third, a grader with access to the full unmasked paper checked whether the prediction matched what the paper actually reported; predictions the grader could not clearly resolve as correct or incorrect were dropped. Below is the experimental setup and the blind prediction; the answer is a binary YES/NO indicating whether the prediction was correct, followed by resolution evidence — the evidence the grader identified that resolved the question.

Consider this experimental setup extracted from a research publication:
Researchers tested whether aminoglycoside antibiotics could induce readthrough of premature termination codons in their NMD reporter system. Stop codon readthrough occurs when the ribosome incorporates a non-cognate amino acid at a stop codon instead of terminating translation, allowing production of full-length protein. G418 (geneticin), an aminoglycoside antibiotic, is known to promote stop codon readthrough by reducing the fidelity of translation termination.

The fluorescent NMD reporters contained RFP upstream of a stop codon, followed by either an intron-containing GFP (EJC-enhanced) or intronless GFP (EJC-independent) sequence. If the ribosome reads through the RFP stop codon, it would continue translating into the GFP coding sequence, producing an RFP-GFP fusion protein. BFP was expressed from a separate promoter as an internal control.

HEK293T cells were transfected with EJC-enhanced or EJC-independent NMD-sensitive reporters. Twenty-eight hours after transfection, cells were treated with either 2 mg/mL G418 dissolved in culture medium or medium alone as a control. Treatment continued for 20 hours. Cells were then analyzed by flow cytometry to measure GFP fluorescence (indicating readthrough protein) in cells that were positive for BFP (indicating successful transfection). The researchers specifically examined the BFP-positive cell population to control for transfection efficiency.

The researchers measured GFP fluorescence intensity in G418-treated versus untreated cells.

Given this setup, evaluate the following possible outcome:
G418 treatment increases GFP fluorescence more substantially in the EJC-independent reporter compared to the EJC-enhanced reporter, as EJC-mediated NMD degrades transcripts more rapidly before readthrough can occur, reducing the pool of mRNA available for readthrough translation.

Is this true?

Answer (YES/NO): NO